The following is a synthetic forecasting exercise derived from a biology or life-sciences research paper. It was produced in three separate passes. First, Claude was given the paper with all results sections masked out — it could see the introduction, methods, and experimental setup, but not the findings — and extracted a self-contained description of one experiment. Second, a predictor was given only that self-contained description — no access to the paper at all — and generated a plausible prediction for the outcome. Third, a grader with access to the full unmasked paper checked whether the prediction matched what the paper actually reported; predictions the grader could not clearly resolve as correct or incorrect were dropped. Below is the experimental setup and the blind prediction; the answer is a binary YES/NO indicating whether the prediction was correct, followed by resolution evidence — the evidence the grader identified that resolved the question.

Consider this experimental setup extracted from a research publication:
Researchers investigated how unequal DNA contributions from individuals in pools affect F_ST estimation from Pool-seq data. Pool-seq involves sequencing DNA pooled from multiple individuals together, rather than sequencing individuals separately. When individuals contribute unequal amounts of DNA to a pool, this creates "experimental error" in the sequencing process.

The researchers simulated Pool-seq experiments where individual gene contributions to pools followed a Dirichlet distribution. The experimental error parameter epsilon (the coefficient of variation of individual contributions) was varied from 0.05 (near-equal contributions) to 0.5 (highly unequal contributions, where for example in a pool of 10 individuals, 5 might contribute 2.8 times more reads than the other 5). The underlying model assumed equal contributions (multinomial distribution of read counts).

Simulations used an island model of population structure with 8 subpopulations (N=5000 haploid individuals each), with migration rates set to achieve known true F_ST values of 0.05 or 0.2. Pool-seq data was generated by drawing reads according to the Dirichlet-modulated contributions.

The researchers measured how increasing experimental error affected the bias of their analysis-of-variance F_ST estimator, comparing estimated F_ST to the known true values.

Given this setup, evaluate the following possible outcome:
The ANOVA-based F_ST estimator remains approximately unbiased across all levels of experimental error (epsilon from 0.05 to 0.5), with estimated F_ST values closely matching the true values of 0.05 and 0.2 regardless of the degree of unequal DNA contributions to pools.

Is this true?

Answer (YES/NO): NO